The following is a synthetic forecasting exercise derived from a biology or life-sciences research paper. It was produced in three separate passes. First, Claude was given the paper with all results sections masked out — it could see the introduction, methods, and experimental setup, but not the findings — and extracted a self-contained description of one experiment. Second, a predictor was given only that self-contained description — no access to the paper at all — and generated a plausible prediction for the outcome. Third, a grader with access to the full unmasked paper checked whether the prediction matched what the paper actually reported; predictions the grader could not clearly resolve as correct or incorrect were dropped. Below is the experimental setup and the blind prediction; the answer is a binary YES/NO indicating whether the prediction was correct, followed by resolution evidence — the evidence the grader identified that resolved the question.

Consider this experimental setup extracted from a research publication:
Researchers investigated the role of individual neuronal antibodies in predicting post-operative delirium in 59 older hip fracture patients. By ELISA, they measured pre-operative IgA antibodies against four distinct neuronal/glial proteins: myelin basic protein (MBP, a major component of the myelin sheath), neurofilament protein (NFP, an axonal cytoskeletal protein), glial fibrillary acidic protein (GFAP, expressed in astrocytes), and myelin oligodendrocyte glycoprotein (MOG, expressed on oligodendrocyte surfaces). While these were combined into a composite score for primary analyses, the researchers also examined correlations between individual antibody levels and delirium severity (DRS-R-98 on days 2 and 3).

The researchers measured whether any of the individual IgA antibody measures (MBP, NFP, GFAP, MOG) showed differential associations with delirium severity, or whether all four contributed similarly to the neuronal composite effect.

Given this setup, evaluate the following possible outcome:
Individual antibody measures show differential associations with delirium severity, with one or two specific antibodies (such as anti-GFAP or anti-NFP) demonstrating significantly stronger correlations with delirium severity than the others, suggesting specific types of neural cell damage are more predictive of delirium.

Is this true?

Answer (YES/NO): YES